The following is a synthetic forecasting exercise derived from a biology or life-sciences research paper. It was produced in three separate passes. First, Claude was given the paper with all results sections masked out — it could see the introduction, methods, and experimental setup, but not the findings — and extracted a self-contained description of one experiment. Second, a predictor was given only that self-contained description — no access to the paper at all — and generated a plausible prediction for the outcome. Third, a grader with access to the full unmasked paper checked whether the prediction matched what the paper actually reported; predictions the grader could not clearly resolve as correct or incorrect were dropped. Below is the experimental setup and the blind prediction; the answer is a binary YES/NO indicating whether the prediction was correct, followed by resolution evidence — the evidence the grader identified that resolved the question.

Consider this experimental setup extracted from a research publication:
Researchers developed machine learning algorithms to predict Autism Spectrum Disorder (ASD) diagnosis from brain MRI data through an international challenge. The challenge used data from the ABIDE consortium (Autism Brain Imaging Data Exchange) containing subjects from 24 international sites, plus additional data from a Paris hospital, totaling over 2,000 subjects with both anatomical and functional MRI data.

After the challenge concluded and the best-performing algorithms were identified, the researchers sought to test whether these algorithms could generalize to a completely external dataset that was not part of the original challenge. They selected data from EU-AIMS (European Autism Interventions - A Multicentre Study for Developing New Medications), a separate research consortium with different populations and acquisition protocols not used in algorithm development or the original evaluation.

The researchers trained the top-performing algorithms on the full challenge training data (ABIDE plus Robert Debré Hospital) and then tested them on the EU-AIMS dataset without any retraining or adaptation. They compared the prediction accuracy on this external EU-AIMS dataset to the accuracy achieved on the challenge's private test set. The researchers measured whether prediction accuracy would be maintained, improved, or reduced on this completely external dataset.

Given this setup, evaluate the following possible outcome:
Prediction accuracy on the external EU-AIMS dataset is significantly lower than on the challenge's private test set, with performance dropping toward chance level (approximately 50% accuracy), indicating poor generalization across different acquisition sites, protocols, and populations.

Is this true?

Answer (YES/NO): NO